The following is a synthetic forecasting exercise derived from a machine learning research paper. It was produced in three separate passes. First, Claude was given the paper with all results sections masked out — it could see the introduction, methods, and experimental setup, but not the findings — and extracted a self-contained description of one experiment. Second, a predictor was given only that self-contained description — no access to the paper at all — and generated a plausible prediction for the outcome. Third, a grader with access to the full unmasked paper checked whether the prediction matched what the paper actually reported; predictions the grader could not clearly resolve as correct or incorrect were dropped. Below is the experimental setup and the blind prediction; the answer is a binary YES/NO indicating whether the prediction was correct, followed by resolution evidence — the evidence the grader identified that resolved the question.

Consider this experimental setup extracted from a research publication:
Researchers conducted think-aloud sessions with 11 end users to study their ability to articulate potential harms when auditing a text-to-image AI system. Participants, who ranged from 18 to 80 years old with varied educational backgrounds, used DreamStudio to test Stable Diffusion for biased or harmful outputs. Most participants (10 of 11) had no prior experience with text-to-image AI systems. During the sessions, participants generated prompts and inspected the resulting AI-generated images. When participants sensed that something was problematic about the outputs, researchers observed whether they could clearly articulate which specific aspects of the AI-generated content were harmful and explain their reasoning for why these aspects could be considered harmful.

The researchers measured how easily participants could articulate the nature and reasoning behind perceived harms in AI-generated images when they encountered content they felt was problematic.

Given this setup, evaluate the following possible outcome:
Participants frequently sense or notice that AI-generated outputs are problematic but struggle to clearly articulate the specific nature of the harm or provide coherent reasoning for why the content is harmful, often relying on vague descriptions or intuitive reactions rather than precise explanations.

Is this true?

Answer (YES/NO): YES